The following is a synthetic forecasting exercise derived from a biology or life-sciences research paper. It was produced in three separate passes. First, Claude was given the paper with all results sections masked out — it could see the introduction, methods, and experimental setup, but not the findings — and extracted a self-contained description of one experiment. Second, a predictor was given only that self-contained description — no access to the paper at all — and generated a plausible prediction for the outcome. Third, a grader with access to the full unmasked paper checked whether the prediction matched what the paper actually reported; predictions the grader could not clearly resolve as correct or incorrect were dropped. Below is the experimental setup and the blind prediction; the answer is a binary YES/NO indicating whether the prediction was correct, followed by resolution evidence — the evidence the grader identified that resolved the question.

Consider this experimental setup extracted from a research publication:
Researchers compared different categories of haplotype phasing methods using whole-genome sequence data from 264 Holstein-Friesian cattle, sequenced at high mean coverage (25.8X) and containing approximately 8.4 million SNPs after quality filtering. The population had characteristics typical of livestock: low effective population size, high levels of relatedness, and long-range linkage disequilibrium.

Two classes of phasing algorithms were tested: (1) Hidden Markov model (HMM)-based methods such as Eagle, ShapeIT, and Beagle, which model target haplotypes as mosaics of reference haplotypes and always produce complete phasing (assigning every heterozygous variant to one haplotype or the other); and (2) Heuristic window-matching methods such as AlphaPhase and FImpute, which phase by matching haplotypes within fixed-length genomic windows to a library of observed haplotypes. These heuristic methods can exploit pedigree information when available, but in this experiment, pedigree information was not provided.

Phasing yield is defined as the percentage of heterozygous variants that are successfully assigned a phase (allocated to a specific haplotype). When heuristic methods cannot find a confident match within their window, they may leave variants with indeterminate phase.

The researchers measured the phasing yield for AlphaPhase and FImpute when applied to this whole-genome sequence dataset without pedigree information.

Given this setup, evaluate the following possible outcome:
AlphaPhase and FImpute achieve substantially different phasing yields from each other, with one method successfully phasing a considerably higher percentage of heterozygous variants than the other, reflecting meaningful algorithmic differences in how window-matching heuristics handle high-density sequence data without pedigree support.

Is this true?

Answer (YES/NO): NO